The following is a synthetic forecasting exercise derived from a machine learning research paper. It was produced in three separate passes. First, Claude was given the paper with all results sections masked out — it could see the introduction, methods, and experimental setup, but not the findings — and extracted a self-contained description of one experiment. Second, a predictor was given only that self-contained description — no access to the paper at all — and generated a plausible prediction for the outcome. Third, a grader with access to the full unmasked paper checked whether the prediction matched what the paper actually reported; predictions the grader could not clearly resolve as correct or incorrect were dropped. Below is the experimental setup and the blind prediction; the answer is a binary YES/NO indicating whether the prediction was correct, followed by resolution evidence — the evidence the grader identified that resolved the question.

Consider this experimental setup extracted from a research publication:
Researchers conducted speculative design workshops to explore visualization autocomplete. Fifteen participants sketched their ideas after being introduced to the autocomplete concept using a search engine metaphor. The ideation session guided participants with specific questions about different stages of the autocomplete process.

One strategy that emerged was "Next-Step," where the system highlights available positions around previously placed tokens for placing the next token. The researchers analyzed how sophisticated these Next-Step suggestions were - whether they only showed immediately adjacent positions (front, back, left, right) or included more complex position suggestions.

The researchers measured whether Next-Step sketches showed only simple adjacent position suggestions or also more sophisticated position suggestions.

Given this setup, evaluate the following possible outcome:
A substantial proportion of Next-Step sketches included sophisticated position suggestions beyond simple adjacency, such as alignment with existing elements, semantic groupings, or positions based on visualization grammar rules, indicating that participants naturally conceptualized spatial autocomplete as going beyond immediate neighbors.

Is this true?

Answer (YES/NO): YES